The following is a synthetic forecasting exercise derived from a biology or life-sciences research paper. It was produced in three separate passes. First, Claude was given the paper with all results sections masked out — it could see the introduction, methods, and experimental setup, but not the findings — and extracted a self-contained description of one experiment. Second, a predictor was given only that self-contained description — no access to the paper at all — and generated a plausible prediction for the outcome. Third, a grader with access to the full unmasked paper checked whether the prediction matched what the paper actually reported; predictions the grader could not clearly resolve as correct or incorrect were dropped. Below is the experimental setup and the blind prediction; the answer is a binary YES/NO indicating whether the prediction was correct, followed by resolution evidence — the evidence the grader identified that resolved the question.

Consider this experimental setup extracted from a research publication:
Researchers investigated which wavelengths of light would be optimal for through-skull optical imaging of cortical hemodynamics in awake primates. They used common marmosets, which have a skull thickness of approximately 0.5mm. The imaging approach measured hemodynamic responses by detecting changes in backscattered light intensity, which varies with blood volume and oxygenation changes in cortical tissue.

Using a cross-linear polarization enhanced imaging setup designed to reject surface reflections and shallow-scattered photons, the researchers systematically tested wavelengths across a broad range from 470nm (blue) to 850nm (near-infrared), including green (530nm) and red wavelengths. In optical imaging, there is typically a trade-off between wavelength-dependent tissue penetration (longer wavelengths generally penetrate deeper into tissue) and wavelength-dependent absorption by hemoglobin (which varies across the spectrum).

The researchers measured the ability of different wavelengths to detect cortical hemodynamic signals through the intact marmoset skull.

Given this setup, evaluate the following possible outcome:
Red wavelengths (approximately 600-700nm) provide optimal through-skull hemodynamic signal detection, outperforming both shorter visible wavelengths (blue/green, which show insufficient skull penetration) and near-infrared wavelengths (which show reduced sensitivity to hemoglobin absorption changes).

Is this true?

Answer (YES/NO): NO